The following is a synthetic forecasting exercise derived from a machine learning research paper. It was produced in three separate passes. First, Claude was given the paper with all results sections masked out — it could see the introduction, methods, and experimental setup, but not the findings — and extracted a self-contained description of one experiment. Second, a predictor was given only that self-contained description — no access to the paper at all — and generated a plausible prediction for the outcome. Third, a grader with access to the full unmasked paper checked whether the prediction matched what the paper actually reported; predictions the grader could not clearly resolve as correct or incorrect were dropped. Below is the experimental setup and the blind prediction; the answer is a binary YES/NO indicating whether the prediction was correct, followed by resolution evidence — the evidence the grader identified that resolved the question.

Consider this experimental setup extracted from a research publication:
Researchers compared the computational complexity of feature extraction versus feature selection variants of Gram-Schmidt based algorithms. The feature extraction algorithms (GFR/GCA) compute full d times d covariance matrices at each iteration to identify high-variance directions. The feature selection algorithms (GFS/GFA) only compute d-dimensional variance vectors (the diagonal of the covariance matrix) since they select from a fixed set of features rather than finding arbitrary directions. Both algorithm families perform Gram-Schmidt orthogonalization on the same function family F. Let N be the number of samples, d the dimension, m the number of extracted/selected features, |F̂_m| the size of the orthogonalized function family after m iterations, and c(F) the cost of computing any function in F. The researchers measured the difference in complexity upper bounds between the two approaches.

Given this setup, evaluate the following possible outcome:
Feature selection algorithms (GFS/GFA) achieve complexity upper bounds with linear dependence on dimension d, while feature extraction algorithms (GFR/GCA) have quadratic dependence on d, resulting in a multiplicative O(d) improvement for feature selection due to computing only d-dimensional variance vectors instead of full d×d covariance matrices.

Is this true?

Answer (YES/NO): NO